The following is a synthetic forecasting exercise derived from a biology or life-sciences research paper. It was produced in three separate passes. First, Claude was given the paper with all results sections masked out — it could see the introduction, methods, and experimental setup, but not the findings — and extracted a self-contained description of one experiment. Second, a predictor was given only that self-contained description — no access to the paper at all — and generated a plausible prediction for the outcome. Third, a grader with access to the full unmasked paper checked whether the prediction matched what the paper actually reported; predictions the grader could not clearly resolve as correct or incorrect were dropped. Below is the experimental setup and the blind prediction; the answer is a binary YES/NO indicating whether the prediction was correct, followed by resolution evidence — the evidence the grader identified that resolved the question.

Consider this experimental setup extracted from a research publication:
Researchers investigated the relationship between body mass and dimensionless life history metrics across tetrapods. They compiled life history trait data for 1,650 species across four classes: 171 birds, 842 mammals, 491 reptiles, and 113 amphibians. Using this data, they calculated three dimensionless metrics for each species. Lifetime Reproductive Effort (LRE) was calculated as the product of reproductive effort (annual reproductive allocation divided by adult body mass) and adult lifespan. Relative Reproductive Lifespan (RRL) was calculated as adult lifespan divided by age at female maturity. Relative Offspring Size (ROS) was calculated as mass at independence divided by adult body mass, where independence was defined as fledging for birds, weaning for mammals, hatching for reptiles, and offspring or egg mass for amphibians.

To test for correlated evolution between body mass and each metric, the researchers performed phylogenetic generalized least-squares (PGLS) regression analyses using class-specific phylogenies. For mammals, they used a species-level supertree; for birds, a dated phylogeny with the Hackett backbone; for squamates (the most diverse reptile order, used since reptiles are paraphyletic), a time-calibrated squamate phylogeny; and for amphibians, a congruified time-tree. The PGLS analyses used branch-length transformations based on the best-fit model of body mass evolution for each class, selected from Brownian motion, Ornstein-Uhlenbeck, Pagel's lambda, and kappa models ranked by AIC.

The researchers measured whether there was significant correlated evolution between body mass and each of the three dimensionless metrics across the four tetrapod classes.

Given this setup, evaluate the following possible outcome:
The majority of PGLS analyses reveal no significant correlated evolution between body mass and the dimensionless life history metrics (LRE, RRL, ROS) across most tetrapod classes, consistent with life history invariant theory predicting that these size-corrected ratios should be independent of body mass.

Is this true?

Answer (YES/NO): NO